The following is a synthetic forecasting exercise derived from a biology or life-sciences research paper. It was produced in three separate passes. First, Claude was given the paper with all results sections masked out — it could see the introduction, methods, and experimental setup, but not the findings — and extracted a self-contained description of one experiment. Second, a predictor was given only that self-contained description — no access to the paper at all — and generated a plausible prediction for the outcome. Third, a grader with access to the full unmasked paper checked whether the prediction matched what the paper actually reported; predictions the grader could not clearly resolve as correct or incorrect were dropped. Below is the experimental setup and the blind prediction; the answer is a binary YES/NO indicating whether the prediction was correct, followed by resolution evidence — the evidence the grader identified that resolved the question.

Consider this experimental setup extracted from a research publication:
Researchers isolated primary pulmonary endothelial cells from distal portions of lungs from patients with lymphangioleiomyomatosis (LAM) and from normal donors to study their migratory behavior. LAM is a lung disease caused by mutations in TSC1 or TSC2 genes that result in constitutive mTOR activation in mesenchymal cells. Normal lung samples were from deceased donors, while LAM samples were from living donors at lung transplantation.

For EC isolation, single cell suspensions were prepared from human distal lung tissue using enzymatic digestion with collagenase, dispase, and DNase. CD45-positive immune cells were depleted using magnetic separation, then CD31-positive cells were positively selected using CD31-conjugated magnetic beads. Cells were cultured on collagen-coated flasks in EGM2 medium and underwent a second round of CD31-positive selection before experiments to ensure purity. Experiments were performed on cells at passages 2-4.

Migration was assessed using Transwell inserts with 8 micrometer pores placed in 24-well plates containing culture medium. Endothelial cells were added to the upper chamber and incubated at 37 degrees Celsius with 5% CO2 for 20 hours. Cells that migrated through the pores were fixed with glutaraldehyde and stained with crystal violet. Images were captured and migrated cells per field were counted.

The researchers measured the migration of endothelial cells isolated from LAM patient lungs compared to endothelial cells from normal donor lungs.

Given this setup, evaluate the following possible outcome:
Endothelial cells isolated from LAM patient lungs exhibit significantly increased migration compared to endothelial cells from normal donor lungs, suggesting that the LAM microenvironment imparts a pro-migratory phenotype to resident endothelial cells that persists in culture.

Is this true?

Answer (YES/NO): YES